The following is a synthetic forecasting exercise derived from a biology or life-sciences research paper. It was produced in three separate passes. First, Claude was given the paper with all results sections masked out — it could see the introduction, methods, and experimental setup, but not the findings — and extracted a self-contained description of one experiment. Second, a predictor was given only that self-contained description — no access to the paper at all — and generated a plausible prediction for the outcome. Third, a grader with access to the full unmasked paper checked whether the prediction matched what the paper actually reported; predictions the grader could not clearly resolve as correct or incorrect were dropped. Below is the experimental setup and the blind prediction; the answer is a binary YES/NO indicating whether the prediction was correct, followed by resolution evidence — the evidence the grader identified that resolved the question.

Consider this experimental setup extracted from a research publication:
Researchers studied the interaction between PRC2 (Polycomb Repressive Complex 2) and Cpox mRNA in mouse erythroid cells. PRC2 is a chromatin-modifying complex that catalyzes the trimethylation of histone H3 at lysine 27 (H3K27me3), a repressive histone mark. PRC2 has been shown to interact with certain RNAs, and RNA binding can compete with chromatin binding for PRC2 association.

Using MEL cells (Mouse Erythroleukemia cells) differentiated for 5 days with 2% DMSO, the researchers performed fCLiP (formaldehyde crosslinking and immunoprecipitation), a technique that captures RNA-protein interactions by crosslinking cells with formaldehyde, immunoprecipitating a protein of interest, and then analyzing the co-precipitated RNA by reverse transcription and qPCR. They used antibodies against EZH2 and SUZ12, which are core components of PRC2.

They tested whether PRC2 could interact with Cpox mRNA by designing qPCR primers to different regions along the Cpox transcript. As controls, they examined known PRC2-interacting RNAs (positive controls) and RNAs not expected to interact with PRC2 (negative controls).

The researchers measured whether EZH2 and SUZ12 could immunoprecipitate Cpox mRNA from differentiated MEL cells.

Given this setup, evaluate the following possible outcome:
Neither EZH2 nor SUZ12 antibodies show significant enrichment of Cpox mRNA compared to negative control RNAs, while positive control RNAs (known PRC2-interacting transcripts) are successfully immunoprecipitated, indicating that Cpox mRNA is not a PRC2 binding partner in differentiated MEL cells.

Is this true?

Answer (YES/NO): NO